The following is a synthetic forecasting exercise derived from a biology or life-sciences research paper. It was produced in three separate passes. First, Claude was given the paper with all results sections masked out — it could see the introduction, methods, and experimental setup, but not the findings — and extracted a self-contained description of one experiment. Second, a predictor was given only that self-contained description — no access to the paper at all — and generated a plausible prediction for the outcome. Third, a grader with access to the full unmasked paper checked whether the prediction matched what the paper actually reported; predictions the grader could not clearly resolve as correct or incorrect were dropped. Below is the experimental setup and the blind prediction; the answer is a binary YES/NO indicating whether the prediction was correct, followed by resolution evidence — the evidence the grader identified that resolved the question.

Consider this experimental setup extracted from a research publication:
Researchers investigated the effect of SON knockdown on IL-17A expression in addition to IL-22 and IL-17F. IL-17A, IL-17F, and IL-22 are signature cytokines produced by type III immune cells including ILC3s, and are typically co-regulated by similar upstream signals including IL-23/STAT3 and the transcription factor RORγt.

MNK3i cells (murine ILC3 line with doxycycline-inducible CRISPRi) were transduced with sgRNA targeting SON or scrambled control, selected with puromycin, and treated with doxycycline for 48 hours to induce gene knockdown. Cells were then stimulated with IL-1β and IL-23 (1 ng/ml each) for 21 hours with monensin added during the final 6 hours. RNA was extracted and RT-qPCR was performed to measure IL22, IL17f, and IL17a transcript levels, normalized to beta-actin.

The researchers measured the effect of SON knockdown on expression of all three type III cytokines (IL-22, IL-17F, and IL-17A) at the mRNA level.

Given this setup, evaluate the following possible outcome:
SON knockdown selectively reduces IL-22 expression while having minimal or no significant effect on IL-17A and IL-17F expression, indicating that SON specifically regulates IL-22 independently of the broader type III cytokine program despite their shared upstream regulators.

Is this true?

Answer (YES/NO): NO